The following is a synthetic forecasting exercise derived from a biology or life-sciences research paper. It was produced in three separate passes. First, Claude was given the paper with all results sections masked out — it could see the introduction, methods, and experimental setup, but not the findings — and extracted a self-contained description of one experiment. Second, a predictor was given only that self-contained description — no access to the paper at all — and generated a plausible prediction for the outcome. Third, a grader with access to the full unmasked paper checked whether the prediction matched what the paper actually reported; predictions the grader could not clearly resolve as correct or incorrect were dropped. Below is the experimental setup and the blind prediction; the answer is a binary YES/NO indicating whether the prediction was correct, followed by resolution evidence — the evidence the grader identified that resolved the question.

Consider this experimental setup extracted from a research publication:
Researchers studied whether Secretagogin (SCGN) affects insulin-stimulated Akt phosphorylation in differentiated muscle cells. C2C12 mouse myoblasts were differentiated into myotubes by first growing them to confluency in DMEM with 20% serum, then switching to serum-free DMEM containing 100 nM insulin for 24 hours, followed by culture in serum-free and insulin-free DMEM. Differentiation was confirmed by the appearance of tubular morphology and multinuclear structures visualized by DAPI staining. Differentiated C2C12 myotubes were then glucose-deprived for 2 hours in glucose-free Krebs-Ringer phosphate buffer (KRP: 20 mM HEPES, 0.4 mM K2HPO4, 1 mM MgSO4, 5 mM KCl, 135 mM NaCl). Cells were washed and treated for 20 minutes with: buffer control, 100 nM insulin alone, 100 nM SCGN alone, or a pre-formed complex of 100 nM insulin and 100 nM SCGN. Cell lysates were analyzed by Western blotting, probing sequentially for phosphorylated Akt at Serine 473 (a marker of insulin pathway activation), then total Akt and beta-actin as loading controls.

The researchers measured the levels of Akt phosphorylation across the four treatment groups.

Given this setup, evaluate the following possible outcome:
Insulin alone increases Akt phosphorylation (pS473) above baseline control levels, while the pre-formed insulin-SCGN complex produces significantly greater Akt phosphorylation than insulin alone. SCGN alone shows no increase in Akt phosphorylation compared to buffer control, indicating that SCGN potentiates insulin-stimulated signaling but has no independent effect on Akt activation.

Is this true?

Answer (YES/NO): NO